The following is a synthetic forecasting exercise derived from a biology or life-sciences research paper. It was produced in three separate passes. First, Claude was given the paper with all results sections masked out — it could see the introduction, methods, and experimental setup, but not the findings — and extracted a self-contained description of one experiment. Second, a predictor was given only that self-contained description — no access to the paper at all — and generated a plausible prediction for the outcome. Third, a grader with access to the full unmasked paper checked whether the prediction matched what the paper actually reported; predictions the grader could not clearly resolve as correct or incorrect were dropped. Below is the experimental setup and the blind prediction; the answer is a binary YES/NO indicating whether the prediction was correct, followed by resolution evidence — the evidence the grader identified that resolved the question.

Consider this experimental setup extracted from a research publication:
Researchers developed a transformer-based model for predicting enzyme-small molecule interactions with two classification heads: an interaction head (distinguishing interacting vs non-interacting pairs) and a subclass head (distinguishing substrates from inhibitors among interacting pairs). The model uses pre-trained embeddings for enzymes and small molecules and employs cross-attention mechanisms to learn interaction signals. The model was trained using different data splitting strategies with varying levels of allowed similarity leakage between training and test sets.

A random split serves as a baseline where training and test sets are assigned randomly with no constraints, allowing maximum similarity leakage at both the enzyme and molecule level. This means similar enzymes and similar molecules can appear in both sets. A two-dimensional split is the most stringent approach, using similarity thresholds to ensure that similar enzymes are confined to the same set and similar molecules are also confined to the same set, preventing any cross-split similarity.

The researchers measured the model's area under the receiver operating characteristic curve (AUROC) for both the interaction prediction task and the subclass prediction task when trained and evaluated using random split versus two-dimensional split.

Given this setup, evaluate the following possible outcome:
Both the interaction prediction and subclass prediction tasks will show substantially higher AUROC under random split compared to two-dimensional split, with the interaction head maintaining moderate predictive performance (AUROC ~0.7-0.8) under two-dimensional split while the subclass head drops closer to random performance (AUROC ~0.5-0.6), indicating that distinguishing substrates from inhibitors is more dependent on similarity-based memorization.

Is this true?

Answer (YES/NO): NO